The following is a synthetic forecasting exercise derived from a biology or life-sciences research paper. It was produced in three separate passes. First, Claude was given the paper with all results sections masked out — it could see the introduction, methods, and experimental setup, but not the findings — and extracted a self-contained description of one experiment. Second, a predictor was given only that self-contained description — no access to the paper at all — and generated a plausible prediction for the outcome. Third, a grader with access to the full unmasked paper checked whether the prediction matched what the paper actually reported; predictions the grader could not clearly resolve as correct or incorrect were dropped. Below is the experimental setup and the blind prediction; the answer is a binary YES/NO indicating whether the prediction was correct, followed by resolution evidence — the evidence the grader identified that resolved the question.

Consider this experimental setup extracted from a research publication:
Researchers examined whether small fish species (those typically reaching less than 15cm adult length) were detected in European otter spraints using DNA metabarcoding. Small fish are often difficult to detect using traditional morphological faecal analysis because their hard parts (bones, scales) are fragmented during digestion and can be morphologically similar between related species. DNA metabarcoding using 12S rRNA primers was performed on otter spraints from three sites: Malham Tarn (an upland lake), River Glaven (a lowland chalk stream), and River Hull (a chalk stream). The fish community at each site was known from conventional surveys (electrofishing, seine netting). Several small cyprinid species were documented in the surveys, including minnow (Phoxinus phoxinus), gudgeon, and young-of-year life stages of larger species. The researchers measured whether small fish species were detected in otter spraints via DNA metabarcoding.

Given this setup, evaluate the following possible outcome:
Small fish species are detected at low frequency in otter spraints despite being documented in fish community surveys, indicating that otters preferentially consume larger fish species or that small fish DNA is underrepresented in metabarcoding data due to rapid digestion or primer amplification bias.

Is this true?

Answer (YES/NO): NO